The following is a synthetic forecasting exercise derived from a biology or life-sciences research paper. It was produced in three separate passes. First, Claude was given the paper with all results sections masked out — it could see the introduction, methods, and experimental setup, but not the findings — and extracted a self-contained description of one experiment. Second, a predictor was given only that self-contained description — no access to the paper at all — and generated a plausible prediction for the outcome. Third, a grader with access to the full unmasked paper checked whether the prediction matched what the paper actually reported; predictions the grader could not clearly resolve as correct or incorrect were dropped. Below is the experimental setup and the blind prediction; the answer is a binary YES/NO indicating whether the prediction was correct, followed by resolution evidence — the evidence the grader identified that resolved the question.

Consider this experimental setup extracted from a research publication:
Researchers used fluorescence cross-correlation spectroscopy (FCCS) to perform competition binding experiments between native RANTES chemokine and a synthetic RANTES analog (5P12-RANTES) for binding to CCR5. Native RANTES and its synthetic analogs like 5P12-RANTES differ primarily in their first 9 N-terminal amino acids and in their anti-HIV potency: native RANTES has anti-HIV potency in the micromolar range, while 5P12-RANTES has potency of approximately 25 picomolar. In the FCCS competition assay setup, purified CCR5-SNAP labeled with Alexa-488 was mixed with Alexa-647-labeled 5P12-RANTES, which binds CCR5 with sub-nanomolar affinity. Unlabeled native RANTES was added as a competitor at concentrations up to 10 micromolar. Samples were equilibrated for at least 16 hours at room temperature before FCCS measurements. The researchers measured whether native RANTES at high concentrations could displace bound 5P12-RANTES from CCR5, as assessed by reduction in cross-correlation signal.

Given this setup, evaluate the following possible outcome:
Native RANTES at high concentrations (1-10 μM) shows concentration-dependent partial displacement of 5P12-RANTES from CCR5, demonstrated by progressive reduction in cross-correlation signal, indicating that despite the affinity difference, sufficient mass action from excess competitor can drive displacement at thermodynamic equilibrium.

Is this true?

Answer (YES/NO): NO